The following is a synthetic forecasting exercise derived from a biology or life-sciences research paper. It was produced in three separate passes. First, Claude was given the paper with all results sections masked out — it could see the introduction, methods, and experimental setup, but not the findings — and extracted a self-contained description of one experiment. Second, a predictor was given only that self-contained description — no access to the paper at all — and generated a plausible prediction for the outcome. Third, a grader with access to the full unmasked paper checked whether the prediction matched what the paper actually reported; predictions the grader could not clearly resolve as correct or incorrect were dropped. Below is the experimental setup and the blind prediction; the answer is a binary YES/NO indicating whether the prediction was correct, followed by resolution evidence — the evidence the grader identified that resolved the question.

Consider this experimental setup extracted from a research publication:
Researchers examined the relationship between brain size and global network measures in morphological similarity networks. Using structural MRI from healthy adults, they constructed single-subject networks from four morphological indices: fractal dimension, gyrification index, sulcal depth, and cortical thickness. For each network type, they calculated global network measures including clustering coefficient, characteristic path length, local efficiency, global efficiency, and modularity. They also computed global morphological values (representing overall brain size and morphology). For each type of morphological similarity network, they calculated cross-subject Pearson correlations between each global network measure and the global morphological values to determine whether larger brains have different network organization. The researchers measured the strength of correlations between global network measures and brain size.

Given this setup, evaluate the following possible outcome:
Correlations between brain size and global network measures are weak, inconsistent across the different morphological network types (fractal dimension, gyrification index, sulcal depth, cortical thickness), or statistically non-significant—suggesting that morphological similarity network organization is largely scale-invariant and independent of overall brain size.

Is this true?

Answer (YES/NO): YES